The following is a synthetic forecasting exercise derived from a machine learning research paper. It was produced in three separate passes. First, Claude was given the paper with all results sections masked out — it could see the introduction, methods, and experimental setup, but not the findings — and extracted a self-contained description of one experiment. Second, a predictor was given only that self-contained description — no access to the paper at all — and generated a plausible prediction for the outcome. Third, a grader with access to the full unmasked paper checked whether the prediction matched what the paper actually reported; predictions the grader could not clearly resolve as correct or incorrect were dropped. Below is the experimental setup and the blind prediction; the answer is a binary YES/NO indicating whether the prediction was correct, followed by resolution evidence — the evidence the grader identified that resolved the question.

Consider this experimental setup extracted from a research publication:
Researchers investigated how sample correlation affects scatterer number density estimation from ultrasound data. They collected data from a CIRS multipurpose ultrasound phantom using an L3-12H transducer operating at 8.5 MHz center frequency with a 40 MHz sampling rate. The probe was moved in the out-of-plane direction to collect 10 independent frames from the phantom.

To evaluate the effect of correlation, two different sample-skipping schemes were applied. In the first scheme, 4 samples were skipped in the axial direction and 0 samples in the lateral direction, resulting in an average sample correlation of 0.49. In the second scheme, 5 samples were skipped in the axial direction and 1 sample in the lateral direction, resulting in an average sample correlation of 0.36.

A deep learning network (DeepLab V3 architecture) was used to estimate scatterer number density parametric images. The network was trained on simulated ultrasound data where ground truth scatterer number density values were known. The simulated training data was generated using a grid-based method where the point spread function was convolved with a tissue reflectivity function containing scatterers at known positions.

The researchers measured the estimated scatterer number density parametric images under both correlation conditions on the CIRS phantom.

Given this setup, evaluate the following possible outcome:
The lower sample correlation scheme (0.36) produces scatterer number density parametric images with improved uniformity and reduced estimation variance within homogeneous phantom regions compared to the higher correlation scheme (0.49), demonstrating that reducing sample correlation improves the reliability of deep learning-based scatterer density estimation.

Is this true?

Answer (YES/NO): NO